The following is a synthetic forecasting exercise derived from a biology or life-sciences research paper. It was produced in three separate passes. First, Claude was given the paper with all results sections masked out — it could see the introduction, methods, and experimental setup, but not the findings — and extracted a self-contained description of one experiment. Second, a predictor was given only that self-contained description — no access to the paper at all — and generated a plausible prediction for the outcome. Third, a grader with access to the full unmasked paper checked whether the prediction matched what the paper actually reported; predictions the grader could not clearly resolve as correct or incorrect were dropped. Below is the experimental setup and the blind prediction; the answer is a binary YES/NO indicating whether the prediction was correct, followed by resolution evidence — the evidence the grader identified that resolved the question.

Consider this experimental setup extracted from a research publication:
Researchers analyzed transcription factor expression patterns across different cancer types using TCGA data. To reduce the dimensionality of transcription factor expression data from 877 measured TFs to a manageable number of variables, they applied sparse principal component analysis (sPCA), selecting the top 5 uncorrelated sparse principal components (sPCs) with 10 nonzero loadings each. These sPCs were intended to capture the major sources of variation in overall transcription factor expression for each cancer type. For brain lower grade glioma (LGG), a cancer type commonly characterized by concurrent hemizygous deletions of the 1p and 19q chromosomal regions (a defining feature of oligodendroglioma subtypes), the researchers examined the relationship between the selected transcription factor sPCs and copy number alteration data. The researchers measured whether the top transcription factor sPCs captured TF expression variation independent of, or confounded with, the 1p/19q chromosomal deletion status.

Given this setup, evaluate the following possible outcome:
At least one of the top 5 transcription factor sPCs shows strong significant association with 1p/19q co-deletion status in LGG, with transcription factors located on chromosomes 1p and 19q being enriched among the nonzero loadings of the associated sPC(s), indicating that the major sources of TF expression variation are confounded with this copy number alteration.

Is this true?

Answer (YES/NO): NO